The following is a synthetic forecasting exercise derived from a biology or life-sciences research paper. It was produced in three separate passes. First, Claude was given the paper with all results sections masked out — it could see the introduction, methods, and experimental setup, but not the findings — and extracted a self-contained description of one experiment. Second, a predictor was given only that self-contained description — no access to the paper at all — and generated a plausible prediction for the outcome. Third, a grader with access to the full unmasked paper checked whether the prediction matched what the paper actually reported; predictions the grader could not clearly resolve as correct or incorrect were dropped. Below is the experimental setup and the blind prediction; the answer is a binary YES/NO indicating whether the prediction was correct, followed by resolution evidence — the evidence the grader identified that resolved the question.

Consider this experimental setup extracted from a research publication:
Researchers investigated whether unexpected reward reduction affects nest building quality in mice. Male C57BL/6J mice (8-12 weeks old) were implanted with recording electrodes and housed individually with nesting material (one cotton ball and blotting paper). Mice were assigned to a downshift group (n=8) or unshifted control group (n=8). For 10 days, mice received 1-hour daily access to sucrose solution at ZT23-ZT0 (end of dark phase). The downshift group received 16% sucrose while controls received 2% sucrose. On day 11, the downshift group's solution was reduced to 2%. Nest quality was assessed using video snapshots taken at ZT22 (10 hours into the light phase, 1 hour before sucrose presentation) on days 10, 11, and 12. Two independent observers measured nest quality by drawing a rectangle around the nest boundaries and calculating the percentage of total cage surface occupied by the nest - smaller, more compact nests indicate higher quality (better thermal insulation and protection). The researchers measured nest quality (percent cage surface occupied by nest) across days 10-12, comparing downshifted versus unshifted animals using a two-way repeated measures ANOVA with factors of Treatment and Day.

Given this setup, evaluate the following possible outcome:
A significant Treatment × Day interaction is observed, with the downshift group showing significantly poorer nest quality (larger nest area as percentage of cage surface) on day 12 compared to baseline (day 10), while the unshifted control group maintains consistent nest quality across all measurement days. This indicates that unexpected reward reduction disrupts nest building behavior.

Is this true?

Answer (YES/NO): YES